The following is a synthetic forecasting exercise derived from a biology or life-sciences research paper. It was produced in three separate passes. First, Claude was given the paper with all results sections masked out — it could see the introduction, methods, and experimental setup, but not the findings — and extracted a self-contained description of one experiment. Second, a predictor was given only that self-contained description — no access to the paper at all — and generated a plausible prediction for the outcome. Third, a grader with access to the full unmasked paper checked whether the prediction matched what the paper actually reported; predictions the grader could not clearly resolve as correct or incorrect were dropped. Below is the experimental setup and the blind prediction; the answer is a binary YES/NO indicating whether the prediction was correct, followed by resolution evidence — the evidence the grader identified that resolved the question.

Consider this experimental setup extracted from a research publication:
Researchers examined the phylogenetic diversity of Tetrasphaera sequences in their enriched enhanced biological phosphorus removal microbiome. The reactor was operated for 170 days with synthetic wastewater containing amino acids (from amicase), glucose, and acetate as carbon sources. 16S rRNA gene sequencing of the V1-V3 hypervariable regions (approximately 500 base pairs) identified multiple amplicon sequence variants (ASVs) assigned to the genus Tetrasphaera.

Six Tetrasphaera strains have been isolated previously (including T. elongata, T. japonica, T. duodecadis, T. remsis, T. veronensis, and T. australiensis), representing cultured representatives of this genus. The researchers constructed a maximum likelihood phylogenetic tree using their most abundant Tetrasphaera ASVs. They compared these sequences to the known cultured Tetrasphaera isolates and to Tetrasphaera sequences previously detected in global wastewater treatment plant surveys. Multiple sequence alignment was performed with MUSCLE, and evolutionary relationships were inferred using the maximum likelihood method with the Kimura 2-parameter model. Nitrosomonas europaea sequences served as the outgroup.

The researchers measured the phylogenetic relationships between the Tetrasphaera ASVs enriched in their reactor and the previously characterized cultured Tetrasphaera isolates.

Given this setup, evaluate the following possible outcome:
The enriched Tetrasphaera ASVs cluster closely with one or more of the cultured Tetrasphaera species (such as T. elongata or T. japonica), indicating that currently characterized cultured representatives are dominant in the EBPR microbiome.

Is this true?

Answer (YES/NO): NO